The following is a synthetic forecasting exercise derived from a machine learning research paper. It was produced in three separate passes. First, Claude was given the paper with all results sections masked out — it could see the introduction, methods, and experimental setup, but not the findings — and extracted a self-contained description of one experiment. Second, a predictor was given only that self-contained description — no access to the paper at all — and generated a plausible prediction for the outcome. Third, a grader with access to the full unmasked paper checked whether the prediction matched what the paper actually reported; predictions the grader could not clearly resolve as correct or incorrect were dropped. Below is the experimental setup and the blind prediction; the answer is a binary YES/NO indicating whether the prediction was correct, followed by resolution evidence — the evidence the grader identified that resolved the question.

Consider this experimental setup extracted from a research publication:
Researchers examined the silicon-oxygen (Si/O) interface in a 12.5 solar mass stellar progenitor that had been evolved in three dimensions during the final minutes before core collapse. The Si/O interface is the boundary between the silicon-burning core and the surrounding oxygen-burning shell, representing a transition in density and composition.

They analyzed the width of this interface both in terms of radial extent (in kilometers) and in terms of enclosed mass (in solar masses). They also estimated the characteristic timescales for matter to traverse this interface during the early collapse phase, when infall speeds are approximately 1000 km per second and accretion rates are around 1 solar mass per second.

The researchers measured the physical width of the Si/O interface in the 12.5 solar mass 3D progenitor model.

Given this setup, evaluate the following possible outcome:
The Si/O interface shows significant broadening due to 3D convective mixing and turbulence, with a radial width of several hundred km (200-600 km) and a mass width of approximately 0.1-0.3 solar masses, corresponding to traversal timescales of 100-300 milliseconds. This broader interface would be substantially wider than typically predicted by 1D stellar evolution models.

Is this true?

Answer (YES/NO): NO